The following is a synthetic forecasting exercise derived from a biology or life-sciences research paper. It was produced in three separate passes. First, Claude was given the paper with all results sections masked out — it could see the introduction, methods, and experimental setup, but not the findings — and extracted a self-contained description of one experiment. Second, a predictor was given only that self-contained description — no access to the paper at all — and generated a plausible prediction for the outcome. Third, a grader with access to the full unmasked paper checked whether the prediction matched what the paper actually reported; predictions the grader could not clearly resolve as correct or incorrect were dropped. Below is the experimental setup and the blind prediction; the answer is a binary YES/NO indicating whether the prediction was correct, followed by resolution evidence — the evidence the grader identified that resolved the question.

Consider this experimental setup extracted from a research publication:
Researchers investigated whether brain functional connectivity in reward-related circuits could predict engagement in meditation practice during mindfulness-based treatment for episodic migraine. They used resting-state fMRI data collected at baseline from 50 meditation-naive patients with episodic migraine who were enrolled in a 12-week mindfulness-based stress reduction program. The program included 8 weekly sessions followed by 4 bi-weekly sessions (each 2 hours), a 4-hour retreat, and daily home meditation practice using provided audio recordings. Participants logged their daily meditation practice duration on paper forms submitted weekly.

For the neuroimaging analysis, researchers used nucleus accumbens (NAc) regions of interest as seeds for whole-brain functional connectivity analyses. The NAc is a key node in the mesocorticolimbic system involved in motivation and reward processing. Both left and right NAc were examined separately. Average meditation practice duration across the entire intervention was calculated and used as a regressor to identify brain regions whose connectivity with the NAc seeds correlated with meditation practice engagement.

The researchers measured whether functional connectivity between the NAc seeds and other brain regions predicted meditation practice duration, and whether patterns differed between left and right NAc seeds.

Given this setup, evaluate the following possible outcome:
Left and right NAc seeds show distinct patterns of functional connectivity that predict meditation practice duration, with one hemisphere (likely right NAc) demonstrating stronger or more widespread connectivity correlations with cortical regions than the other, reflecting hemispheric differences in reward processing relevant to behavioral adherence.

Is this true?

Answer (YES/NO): YES